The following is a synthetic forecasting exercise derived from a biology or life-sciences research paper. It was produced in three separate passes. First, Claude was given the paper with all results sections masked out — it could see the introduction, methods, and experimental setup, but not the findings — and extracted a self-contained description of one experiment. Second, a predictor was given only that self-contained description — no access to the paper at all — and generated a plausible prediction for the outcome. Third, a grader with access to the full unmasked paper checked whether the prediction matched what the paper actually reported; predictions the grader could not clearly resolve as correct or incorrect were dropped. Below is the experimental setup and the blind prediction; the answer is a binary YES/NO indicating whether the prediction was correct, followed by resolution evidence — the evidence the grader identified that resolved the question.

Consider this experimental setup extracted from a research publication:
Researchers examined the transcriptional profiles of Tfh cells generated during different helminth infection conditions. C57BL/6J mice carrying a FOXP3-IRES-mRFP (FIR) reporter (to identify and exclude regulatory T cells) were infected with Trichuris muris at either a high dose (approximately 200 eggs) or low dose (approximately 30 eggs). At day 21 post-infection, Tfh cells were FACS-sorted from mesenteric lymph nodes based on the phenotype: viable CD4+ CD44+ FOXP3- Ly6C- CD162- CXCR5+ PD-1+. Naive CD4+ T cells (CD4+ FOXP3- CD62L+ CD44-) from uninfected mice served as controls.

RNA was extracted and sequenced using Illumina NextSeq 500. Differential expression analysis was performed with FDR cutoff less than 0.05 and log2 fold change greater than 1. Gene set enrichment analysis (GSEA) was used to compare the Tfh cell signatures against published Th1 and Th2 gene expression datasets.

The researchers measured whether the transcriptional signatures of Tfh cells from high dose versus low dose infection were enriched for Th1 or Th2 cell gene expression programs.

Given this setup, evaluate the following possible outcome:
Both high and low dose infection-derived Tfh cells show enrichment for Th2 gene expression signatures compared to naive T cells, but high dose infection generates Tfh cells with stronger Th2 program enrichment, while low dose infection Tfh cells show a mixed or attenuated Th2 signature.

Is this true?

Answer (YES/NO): NO